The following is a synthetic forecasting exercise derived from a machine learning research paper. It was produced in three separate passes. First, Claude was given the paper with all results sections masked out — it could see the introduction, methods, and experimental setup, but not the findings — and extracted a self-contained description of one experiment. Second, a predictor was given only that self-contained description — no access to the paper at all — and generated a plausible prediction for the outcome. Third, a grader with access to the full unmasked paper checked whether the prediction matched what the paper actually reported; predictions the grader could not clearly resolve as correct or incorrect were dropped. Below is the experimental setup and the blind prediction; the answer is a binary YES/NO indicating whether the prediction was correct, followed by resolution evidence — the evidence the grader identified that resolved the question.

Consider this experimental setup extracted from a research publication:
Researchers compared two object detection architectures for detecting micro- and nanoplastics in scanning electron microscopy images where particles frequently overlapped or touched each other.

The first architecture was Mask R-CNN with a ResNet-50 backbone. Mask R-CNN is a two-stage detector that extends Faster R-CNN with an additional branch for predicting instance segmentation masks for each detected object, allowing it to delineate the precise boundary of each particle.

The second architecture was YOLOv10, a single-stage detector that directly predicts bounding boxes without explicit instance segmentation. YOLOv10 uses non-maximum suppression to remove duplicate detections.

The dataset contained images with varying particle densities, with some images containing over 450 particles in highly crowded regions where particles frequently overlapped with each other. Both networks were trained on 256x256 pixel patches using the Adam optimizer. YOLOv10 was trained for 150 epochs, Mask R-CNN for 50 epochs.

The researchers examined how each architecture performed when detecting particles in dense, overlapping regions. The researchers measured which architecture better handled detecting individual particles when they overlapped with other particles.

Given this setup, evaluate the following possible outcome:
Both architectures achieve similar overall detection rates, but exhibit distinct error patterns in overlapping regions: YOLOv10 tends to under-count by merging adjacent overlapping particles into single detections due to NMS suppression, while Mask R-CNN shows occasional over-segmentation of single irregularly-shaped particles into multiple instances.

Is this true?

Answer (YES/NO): NO